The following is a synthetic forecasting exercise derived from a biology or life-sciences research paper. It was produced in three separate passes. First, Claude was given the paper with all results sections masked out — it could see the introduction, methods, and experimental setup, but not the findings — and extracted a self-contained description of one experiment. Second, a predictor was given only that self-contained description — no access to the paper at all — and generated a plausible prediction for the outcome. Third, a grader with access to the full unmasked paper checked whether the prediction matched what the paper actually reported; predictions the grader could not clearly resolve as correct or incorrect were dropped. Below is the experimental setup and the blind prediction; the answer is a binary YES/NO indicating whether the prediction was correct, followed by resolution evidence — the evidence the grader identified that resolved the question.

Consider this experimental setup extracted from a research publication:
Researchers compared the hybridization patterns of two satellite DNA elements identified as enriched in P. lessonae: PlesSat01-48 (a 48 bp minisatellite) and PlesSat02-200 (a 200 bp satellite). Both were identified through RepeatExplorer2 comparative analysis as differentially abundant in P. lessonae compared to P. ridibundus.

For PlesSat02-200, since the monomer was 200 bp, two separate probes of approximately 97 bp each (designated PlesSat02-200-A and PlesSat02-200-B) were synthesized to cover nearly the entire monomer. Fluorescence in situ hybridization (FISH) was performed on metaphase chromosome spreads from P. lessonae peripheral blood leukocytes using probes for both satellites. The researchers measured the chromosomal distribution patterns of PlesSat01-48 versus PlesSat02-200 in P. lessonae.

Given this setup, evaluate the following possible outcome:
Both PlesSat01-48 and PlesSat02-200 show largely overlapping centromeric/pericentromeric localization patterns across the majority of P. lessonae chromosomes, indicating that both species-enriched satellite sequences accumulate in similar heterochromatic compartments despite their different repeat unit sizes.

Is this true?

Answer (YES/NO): NO